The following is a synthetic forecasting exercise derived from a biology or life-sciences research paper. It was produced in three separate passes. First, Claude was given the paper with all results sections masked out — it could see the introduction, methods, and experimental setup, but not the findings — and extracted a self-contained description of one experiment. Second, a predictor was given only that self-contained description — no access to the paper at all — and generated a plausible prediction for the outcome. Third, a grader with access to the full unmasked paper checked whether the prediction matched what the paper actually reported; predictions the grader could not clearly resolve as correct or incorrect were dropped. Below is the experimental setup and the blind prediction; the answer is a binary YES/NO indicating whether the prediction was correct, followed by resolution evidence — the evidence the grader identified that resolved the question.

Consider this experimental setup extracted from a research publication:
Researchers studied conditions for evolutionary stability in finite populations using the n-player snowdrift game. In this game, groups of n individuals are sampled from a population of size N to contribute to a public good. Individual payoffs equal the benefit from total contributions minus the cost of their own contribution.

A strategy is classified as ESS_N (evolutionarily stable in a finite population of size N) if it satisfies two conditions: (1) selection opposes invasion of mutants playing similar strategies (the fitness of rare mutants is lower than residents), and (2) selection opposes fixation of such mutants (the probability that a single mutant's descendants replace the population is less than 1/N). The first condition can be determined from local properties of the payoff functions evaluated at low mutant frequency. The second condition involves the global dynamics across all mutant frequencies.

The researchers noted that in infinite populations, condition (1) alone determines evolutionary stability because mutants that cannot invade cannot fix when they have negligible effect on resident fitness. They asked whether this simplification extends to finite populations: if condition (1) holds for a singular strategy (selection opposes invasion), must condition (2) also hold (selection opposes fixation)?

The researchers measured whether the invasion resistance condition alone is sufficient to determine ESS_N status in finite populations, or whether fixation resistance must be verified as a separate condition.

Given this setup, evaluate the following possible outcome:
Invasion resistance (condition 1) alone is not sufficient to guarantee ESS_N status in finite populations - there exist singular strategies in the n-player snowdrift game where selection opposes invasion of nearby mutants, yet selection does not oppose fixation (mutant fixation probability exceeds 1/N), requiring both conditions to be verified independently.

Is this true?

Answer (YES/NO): YES